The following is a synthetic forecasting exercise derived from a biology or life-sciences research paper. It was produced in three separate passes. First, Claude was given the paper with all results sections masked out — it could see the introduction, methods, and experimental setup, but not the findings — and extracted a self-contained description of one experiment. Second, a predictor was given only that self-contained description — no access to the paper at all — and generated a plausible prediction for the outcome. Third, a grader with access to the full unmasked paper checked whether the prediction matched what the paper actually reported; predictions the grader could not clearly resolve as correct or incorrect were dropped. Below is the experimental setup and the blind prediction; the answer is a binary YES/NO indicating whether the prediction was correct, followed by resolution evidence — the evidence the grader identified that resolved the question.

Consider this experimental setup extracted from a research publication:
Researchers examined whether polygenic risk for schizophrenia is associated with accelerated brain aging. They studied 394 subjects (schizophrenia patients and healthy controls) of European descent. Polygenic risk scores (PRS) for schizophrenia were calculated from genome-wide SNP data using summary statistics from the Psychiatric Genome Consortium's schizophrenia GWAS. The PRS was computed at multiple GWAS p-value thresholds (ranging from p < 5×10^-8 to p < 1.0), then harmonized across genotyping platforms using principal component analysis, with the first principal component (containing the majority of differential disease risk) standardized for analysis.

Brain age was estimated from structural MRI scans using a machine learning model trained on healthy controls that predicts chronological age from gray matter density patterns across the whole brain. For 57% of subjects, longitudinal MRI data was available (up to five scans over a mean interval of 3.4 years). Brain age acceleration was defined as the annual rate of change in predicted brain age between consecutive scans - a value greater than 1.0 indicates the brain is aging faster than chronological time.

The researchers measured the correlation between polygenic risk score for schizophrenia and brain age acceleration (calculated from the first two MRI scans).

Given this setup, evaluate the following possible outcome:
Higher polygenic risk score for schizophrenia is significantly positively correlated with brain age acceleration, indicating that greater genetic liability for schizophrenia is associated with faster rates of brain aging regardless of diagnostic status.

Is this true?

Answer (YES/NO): NO